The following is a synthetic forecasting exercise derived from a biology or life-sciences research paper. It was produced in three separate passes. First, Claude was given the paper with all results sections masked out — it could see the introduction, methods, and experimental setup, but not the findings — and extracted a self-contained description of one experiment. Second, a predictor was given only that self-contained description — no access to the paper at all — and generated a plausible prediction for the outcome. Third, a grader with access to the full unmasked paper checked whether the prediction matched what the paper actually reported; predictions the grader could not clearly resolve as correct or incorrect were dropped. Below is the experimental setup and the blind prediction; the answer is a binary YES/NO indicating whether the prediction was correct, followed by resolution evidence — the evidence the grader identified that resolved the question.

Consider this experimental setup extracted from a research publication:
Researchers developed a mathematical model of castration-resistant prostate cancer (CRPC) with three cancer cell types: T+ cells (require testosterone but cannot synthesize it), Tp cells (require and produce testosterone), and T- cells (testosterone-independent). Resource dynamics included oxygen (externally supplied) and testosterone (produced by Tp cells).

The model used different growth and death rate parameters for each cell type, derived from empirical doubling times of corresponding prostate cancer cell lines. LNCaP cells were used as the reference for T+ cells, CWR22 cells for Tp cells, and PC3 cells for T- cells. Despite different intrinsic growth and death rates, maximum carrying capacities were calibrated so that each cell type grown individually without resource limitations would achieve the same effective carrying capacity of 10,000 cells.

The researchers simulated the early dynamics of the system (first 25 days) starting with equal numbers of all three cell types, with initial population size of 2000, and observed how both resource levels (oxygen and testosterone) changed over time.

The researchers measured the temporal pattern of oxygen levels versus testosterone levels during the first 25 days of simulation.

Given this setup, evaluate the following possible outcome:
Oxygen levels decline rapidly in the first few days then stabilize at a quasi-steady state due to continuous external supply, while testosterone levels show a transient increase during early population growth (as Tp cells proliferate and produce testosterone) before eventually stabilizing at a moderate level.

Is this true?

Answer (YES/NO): NO